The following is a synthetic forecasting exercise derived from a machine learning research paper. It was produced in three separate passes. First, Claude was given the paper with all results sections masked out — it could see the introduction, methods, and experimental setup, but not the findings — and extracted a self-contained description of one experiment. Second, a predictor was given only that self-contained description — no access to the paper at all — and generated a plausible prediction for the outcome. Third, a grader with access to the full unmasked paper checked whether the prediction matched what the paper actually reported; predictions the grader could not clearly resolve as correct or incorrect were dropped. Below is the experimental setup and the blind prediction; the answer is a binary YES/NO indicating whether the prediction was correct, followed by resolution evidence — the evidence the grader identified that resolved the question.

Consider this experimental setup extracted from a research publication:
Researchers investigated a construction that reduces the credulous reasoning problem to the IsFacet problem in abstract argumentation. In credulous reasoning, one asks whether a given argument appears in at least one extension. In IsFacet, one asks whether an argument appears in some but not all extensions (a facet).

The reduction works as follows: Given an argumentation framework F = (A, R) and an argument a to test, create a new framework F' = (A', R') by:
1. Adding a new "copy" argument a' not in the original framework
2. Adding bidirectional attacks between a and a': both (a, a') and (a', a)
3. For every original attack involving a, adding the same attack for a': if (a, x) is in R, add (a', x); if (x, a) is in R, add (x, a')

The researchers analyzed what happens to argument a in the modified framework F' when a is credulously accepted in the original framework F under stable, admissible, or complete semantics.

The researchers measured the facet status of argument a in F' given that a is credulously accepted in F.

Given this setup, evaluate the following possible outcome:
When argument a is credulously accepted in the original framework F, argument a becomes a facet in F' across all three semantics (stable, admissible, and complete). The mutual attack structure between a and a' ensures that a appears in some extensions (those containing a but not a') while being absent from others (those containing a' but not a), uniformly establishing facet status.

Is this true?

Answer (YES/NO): YES